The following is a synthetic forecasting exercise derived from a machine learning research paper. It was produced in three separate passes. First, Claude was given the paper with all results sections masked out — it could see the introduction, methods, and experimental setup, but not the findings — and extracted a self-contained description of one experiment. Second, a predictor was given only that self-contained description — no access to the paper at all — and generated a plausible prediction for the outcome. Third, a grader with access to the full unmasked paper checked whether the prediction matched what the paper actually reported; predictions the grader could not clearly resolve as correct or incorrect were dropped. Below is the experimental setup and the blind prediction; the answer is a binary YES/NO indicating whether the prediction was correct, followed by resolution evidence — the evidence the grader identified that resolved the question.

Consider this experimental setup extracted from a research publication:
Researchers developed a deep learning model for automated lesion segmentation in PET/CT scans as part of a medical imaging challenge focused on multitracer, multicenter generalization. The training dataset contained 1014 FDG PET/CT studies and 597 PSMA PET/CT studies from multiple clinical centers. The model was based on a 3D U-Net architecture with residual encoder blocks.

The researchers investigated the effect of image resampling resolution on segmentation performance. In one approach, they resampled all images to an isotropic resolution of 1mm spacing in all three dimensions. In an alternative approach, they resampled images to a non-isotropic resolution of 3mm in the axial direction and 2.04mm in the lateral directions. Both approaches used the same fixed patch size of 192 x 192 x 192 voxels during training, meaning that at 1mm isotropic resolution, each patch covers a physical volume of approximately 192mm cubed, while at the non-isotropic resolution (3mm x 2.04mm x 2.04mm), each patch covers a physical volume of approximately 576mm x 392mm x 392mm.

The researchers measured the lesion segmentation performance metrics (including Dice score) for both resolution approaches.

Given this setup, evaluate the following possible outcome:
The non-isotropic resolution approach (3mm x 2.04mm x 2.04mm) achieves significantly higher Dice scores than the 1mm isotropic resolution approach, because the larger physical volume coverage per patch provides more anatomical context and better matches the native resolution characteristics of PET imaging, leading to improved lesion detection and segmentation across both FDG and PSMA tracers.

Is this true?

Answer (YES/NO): YES